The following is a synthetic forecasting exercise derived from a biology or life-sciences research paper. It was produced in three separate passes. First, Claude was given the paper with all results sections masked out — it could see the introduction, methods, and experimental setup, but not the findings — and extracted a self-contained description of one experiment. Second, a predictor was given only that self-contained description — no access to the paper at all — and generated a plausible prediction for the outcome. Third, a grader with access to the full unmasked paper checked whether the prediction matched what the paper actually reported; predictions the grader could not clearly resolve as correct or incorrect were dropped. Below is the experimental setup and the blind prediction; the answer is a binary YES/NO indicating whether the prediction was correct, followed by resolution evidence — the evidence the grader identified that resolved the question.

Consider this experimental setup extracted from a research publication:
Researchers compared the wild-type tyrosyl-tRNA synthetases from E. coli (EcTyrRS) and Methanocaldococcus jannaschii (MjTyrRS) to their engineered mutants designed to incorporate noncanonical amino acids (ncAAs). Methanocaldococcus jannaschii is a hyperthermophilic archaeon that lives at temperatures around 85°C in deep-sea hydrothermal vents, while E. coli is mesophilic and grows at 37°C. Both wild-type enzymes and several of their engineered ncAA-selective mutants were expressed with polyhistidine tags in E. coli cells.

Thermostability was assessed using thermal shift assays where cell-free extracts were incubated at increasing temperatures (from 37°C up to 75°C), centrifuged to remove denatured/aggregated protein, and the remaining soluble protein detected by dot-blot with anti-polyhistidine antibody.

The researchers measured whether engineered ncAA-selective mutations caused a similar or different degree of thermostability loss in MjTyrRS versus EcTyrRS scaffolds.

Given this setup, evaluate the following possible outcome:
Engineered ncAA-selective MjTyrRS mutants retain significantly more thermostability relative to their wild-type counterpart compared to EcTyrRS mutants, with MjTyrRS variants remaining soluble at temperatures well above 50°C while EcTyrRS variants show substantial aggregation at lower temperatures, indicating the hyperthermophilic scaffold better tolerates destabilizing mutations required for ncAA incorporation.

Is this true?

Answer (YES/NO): YES